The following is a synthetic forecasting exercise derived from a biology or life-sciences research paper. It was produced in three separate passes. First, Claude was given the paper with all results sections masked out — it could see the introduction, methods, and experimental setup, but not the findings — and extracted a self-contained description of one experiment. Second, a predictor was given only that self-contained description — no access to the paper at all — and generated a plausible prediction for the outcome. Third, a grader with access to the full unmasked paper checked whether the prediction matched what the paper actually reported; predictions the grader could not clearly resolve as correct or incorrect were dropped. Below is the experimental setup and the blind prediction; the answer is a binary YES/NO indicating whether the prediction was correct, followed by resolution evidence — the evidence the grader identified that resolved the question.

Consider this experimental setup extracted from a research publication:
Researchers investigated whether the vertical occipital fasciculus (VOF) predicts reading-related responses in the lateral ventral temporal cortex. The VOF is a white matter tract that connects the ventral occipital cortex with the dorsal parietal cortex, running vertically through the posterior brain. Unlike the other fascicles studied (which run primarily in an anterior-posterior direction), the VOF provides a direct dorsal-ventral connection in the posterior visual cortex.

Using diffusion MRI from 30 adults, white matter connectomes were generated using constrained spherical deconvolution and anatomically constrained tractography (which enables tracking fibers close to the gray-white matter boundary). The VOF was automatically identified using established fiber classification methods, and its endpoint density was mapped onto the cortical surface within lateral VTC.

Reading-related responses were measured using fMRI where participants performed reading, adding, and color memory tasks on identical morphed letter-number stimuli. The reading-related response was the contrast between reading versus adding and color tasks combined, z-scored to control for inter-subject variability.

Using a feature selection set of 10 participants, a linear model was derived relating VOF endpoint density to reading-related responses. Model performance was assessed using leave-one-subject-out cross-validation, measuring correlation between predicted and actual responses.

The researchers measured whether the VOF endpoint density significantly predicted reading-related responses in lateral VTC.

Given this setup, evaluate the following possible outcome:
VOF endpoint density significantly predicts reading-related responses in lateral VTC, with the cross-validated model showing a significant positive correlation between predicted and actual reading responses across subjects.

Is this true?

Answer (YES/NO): YES